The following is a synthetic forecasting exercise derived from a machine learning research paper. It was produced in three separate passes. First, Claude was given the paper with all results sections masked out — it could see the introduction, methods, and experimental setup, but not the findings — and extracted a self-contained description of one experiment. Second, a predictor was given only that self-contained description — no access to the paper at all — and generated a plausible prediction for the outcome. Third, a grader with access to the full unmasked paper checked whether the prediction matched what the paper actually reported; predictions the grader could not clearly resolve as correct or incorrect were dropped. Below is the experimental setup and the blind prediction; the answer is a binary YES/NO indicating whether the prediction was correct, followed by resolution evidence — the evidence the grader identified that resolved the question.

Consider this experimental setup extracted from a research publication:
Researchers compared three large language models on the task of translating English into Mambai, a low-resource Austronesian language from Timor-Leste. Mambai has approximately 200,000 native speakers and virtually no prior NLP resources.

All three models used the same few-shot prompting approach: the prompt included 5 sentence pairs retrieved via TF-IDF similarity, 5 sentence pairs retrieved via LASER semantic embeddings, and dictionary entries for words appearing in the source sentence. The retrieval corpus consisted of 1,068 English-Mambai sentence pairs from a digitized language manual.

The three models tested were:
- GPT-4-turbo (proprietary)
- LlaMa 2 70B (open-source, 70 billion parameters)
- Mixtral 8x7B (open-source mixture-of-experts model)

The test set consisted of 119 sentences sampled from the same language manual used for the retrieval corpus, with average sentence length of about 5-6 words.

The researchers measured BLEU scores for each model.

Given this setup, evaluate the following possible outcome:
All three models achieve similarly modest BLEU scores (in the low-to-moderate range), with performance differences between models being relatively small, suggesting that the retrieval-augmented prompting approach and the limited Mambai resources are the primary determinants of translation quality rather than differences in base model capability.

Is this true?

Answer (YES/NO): NO